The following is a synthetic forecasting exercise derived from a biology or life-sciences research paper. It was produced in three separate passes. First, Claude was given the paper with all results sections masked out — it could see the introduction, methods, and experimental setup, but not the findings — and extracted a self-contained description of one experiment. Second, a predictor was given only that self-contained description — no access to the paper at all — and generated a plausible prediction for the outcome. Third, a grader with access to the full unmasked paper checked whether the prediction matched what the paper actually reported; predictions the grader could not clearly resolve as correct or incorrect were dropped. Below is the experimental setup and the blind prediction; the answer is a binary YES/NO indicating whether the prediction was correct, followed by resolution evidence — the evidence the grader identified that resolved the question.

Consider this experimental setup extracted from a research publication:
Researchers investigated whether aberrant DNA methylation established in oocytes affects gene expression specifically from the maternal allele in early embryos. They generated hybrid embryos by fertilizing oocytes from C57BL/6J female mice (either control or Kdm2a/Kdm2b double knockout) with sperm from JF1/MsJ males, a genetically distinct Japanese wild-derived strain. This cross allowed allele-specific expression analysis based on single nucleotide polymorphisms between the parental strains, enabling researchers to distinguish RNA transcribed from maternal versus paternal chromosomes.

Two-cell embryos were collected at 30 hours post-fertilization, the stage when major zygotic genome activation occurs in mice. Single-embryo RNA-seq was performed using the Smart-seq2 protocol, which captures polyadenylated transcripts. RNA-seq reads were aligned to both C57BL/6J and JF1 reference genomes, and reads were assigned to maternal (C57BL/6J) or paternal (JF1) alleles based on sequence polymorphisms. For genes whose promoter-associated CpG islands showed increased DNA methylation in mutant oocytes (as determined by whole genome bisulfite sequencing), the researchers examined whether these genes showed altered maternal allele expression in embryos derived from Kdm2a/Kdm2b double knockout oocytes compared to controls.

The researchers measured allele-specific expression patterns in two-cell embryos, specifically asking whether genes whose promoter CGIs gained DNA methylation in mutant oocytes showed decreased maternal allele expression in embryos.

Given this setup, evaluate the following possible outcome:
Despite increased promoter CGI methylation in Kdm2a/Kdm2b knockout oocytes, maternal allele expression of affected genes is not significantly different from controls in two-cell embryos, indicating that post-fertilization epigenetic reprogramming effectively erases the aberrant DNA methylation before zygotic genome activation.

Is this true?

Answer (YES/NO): NO